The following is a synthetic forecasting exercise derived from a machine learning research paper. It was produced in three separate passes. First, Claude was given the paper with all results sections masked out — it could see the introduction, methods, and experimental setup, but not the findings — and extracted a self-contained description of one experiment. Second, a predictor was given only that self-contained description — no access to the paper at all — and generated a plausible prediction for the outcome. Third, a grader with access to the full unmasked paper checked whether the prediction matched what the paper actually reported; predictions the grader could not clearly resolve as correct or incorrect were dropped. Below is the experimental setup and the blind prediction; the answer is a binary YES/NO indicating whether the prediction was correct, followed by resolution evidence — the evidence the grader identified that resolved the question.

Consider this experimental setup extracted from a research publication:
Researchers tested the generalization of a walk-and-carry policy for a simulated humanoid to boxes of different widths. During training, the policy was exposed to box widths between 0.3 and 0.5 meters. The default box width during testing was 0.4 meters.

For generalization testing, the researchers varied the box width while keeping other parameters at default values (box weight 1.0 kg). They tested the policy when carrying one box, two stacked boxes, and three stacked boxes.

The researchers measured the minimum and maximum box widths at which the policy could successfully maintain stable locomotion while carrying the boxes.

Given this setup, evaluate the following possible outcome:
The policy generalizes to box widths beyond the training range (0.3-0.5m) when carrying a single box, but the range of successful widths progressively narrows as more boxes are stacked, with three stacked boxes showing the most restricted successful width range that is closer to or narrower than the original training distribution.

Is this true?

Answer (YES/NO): NO